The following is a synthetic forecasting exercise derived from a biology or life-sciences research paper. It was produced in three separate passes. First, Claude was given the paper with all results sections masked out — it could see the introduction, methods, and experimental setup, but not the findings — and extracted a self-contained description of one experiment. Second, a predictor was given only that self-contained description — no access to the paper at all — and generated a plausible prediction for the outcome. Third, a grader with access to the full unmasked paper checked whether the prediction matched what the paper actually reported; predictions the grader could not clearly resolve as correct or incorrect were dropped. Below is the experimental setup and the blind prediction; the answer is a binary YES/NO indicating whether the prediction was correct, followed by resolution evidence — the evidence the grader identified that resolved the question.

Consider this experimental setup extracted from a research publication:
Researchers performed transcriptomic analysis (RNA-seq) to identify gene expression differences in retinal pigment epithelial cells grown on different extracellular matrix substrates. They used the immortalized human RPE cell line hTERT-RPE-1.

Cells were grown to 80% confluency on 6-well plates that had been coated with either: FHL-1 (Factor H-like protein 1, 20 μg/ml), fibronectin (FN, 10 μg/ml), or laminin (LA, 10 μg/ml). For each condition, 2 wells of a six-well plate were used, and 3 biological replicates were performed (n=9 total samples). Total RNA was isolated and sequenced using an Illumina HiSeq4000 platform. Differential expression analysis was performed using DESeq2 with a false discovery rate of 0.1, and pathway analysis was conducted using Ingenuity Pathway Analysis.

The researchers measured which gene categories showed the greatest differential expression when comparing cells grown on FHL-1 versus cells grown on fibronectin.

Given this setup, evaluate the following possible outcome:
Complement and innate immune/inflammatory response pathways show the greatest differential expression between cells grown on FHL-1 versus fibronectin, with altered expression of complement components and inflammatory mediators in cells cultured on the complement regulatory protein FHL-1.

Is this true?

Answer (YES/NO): NO